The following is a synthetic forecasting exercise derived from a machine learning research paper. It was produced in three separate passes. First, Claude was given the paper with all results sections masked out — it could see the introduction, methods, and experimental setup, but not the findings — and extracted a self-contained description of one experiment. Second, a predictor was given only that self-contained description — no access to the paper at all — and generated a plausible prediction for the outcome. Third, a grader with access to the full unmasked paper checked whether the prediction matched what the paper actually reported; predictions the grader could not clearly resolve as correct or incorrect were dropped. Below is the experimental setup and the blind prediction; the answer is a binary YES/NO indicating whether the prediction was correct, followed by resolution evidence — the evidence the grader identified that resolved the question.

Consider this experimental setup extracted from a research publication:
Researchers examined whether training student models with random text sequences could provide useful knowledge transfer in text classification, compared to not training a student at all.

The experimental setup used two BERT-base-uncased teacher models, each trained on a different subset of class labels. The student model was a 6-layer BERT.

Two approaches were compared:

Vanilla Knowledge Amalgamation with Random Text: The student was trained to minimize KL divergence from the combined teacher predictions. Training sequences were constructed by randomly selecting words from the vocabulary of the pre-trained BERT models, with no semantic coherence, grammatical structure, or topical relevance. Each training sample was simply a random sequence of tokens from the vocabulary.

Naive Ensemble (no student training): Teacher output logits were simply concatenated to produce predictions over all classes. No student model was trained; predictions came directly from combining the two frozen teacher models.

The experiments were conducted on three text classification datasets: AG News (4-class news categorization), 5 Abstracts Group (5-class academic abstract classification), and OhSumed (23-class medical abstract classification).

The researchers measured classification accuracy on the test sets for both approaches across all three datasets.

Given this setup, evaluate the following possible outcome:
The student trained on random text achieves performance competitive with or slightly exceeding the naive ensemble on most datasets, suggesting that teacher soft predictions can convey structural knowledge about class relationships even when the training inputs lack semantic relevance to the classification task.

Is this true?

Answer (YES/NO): YES